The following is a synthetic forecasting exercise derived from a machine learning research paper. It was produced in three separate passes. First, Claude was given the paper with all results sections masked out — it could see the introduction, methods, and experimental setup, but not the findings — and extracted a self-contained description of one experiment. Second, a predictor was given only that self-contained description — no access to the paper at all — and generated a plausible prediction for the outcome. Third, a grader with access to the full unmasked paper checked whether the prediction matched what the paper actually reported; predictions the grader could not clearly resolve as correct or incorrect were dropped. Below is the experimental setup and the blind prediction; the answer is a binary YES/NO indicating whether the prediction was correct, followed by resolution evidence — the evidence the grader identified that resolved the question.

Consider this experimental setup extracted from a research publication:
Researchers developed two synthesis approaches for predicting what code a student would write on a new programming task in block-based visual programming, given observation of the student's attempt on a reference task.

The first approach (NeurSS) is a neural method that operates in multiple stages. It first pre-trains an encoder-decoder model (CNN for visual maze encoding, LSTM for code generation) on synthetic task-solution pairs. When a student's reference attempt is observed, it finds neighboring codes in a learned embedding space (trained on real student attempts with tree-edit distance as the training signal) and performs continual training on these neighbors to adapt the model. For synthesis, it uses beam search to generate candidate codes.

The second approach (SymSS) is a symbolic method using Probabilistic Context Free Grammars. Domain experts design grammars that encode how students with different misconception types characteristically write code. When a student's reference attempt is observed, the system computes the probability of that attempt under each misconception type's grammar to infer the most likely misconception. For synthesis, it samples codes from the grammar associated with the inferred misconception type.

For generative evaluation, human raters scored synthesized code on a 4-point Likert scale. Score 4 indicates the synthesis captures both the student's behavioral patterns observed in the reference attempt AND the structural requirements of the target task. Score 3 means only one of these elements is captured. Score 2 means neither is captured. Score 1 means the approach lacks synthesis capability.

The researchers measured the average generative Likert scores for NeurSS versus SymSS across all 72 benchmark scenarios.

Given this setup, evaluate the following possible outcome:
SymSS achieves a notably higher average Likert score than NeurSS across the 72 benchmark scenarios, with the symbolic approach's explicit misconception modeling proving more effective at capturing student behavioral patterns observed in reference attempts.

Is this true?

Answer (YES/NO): YES